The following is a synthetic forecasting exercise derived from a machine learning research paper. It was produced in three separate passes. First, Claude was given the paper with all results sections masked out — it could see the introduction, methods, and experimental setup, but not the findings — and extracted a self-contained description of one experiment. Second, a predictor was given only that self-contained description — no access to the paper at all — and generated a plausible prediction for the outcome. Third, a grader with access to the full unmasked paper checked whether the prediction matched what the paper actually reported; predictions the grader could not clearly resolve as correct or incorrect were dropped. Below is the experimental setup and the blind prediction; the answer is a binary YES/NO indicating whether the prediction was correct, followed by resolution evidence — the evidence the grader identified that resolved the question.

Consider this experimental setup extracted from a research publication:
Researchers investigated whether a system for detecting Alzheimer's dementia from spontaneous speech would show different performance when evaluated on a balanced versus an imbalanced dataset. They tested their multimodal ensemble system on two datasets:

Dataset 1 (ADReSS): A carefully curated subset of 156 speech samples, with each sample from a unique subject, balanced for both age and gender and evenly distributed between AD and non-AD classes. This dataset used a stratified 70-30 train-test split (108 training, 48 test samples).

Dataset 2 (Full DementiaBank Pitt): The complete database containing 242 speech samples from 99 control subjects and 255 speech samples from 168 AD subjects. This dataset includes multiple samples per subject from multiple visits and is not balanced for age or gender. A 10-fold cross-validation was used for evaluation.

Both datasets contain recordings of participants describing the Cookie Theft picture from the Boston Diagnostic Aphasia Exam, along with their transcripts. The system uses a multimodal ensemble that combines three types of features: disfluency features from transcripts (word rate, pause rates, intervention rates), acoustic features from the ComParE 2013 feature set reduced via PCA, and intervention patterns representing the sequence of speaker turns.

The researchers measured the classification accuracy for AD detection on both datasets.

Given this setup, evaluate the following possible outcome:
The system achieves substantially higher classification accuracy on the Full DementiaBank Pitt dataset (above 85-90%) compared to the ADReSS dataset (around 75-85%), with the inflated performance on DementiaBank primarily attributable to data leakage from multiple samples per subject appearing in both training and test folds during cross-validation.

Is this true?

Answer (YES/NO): NO